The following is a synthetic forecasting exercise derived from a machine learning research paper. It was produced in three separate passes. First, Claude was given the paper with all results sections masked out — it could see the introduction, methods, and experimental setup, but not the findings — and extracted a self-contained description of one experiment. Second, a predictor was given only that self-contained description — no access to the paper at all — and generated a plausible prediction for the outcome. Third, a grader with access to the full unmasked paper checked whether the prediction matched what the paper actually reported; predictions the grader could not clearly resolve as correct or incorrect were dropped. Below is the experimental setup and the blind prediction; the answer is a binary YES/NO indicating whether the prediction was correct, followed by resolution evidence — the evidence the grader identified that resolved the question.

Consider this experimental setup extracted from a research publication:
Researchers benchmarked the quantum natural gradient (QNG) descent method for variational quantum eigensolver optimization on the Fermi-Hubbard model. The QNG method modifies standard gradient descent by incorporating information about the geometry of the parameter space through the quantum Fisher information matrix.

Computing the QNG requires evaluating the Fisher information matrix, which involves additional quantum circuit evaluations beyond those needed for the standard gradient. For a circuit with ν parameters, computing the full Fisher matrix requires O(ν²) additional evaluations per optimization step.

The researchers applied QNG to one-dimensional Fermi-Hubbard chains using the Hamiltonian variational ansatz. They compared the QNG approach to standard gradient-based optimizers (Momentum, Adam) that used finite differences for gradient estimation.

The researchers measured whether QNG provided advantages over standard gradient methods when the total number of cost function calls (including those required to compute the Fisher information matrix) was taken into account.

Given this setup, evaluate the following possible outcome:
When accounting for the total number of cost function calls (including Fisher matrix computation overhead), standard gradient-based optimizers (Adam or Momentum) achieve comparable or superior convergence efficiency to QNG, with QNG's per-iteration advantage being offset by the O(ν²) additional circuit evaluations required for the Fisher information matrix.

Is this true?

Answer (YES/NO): NO